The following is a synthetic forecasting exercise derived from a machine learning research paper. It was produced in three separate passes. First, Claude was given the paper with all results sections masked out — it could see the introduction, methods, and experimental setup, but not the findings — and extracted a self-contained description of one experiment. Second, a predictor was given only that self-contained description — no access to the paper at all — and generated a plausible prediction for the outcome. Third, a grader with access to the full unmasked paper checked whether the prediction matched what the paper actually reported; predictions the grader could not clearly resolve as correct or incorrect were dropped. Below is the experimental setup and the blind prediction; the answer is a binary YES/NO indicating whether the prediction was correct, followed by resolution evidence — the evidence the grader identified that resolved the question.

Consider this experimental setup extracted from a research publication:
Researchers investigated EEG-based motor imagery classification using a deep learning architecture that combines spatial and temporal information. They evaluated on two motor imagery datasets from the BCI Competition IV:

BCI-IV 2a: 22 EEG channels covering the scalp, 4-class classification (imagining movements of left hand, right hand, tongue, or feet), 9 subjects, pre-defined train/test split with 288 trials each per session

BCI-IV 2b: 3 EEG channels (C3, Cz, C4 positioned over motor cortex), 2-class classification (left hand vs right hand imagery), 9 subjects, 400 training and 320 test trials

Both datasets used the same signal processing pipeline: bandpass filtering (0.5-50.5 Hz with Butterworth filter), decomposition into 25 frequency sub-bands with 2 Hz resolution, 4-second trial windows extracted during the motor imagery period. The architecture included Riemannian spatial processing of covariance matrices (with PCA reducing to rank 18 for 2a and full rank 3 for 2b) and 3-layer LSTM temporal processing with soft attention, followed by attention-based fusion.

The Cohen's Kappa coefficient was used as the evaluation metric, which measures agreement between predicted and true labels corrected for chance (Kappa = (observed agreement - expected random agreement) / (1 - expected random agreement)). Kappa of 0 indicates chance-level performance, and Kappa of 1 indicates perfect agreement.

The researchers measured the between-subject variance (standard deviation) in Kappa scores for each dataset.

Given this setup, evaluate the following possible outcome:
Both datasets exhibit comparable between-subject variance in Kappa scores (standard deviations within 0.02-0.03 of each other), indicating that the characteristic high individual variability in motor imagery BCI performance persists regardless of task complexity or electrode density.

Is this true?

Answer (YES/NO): NO